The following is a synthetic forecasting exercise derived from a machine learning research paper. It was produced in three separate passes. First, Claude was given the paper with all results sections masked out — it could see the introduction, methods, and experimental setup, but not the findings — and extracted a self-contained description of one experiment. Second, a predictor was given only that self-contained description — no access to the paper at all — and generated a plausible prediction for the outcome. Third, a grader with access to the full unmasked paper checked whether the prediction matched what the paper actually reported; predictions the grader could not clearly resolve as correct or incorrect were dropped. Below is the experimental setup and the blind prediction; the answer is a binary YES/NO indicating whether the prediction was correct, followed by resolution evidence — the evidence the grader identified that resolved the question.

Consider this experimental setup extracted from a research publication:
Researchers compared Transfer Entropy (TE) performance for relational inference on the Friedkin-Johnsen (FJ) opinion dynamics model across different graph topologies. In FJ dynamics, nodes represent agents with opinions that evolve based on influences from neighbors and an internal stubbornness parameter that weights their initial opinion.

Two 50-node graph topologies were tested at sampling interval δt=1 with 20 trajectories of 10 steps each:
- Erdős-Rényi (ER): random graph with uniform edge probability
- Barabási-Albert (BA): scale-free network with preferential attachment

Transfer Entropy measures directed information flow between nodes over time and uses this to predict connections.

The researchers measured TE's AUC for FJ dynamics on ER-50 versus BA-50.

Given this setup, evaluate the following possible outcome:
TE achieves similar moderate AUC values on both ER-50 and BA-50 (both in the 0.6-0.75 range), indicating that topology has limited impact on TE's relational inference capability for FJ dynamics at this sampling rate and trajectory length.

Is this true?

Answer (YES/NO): NO